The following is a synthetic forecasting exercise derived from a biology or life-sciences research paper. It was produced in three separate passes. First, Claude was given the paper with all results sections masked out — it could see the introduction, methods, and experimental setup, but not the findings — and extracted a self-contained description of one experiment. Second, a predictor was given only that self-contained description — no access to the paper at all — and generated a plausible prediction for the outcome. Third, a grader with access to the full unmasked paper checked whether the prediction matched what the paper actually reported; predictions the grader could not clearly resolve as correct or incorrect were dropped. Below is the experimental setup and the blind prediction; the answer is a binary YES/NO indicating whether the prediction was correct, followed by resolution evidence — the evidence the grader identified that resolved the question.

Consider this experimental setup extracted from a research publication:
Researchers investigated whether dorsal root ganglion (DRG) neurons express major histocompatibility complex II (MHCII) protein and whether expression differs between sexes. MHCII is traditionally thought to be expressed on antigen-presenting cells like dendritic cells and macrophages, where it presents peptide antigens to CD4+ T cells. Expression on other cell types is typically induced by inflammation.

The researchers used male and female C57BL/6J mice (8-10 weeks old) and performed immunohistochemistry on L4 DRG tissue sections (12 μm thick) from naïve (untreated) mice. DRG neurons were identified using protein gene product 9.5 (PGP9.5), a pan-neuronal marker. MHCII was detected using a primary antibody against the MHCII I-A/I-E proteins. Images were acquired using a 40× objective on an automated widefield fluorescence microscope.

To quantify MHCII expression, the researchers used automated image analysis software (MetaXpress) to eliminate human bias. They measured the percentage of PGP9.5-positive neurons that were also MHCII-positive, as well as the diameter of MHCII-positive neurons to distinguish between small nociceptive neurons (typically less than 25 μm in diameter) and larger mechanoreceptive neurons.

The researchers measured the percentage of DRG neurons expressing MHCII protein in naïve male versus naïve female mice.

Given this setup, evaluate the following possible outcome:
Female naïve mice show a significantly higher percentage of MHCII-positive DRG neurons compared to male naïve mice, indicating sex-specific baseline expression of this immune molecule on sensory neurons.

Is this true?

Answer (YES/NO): NO